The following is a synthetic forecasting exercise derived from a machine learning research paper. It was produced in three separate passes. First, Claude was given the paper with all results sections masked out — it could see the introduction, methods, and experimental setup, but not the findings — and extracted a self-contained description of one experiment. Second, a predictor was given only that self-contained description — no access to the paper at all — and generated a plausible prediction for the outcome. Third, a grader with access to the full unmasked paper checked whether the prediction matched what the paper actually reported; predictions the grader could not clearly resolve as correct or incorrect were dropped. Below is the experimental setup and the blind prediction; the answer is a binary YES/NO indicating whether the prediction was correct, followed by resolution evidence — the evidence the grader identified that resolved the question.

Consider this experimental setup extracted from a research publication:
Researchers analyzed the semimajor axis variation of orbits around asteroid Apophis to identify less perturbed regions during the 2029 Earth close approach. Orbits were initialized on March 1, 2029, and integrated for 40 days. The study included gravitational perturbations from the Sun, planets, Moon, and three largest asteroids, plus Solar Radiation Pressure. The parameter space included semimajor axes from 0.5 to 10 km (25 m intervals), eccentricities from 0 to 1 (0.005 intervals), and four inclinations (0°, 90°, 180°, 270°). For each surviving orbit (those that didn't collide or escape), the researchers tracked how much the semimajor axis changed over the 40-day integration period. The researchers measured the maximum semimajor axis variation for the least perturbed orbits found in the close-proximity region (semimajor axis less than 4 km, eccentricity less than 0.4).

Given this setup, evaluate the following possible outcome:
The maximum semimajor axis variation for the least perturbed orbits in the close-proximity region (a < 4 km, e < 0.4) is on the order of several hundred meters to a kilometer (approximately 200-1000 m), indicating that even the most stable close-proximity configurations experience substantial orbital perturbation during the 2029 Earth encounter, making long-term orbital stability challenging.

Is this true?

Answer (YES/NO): NO